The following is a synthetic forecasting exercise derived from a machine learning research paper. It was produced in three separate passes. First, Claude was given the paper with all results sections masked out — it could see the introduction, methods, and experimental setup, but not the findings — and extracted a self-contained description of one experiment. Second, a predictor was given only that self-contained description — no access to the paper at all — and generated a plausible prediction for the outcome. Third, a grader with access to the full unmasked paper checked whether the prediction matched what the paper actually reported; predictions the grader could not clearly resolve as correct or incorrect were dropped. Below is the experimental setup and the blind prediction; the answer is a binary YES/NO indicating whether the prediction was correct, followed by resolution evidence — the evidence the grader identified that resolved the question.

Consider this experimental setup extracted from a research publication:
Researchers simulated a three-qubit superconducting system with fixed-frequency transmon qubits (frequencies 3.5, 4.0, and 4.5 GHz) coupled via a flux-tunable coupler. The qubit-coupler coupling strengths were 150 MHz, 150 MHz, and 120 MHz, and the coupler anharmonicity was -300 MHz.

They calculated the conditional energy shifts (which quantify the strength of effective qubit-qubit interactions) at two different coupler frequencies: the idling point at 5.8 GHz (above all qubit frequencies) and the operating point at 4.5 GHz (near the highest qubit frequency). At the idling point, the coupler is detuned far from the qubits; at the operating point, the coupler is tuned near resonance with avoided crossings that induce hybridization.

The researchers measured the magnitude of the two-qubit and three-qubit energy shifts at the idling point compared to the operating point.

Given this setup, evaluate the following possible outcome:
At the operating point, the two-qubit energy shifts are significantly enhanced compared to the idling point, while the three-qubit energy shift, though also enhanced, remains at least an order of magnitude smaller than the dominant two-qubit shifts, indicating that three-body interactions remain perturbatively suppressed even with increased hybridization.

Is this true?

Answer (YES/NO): NO